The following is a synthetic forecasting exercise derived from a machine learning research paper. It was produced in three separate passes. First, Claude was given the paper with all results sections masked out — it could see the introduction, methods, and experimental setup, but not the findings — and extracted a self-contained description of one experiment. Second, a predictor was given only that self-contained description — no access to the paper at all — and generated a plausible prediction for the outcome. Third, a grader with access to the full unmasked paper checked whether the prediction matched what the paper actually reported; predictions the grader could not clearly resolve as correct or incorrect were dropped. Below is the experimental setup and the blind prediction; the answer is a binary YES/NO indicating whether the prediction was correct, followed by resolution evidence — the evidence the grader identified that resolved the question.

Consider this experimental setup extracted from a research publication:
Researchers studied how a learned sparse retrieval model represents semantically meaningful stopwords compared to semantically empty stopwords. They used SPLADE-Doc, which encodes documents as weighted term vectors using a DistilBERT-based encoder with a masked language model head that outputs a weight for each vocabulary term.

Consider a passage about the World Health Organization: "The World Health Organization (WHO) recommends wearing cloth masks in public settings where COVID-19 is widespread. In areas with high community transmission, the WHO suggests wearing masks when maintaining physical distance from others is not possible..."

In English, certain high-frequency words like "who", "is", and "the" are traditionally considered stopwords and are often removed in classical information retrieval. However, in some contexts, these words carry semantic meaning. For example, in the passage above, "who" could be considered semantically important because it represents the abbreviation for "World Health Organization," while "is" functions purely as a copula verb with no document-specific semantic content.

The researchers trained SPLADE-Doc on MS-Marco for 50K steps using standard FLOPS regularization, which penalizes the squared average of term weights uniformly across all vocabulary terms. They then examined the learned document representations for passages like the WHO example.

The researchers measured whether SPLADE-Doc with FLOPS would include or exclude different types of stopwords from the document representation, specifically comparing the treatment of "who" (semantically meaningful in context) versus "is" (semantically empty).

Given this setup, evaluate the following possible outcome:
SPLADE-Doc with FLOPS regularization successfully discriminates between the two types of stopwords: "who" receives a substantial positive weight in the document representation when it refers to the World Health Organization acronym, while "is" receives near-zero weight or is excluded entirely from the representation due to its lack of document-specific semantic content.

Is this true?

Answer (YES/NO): NO